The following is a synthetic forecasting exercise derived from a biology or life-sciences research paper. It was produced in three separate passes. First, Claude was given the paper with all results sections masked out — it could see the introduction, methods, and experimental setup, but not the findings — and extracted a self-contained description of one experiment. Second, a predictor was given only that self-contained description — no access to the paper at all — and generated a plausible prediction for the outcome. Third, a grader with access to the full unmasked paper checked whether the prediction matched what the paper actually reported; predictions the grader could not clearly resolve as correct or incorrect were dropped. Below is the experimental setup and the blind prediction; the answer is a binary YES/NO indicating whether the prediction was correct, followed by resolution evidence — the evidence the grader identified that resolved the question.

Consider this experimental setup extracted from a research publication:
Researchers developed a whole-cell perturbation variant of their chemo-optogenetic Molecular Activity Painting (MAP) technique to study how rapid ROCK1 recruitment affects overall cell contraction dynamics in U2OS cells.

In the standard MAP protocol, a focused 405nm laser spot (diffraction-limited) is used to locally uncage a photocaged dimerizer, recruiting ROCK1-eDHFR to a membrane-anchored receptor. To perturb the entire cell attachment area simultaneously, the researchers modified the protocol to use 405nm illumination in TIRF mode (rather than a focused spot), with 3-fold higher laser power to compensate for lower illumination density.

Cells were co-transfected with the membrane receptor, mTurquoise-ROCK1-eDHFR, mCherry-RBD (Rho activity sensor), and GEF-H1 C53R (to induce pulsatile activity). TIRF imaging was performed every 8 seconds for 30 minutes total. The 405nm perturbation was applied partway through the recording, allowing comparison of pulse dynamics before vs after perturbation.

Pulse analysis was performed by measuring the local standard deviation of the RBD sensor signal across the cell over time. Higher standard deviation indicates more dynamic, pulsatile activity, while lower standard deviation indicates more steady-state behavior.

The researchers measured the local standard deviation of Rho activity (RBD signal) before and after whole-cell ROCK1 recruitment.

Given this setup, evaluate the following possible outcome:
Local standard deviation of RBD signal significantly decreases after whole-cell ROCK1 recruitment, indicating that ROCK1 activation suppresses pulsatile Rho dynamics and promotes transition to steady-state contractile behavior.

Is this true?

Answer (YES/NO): YES